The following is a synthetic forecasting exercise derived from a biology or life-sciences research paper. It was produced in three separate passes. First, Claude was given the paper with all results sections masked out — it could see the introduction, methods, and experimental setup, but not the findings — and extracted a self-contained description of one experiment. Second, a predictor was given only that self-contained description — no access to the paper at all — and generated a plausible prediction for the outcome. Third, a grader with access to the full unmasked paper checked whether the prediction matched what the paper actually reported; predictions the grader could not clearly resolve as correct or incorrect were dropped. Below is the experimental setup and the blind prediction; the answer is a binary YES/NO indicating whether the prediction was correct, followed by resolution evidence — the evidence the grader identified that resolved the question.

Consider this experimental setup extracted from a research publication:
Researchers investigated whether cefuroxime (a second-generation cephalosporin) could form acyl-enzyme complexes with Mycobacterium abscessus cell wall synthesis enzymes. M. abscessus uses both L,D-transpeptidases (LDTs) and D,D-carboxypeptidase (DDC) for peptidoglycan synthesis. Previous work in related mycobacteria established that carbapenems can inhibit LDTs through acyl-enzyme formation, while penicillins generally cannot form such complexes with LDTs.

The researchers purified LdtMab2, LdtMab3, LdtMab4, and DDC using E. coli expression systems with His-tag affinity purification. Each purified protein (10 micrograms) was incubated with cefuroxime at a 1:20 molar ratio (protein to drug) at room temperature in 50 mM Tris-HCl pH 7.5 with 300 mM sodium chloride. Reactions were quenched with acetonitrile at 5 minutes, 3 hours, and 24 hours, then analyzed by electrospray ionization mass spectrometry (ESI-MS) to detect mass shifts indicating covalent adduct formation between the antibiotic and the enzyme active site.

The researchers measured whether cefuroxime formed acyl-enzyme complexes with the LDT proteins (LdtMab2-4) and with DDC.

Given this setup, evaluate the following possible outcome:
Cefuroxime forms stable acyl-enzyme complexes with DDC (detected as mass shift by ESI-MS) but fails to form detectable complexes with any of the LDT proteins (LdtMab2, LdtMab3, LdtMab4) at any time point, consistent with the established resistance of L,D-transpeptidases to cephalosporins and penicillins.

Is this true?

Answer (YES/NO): NO